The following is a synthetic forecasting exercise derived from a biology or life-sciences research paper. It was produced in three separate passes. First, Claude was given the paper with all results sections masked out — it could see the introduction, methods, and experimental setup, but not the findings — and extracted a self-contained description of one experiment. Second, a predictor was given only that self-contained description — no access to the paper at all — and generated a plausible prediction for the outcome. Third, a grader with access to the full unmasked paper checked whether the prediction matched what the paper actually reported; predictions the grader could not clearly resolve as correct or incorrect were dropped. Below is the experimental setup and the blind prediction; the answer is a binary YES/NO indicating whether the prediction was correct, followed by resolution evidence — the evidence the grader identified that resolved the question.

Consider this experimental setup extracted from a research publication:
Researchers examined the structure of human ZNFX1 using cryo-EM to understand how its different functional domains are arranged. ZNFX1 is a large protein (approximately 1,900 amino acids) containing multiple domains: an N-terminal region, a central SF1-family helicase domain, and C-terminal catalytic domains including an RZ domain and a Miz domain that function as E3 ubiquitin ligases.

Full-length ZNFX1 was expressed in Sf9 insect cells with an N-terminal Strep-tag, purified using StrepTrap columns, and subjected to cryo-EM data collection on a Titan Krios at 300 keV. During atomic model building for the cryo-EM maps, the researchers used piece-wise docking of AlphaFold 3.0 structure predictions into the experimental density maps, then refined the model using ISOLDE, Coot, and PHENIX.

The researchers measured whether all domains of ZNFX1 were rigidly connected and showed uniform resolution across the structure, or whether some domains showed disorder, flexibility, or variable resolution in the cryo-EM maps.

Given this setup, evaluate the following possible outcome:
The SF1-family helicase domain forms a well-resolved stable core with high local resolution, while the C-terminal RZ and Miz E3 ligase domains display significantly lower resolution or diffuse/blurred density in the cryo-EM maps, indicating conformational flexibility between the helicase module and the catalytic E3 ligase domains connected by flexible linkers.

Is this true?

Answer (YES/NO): YES